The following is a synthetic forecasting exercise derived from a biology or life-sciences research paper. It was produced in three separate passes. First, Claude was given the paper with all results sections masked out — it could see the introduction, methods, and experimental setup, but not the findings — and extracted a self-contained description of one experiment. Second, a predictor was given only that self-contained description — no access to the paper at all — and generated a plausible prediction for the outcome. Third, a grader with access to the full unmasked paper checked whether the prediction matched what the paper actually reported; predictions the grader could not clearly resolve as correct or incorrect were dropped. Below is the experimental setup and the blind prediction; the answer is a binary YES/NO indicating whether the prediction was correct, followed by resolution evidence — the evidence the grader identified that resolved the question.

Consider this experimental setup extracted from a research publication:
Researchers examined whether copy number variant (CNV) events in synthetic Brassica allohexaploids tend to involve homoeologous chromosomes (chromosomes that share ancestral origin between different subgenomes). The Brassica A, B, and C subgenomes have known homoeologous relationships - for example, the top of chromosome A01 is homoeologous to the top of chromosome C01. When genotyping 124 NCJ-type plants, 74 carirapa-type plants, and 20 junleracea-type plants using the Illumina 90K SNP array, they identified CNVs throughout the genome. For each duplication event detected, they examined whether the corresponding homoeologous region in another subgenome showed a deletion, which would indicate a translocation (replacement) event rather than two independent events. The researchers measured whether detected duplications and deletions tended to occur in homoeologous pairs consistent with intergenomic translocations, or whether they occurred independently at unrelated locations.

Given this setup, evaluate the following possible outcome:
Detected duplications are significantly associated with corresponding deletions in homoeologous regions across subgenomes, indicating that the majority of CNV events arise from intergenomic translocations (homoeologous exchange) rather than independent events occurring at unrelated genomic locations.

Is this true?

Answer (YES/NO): YES